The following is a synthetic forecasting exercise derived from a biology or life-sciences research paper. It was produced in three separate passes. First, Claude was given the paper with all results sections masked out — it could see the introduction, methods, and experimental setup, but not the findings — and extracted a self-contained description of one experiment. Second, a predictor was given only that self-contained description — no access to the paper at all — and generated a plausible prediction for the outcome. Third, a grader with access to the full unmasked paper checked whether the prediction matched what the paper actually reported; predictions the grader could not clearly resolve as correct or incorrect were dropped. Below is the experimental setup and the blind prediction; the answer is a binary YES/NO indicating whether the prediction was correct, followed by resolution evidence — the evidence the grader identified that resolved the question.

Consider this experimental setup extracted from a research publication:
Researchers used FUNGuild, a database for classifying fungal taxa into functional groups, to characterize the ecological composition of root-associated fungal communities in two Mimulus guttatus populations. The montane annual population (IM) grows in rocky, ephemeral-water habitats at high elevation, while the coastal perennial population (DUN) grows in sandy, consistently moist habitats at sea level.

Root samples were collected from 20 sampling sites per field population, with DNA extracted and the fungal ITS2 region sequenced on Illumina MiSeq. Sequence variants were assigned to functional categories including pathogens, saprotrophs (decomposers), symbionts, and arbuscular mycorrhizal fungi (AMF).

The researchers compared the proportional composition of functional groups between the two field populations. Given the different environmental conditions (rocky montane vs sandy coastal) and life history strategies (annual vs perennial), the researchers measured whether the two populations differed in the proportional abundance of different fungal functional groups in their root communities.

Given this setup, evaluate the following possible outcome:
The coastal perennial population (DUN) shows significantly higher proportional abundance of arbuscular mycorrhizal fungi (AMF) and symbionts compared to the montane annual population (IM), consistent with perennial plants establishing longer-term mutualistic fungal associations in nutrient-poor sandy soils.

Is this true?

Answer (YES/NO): YES